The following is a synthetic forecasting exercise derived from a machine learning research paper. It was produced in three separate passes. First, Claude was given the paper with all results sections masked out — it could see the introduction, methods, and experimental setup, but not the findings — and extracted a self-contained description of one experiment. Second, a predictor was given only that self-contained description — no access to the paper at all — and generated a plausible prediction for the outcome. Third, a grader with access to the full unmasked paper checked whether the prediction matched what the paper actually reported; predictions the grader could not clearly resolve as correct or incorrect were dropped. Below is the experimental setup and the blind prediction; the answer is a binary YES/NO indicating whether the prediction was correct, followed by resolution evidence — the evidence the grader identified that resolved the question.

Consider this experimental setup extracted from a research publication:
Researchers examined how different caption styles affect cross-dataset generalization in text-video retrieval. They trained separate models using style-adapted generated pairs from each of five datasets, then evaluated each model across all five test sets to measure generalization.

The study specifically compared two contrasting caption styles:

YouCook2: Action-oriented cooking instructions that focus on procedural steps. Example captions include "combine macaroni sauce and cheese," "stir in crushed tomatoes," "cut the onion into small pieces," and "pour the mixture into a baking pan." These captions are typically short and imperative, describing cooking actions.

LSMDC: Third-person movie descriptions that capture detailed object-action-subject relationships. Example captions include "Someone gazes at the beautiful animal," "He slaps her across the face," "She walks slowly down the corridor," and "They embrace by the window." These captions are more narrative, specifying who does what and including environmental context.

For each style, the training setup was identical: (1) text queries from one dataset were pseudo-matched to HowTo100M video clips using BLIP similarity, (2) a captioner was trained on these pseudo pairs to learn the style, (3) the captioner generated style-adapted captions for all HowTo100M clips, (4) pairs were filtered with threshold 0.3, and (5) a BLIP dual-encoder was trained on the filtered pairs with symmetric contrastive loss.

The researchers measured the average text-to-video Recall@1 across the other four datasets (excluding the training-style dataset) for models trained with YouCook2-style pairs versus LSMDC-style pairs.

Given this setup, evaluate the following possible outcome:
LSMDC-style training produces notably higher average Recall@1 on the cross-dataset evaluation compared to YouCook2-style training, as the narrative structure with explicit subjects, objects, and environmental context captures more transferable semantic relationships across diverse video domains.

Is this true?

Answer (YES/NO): YES